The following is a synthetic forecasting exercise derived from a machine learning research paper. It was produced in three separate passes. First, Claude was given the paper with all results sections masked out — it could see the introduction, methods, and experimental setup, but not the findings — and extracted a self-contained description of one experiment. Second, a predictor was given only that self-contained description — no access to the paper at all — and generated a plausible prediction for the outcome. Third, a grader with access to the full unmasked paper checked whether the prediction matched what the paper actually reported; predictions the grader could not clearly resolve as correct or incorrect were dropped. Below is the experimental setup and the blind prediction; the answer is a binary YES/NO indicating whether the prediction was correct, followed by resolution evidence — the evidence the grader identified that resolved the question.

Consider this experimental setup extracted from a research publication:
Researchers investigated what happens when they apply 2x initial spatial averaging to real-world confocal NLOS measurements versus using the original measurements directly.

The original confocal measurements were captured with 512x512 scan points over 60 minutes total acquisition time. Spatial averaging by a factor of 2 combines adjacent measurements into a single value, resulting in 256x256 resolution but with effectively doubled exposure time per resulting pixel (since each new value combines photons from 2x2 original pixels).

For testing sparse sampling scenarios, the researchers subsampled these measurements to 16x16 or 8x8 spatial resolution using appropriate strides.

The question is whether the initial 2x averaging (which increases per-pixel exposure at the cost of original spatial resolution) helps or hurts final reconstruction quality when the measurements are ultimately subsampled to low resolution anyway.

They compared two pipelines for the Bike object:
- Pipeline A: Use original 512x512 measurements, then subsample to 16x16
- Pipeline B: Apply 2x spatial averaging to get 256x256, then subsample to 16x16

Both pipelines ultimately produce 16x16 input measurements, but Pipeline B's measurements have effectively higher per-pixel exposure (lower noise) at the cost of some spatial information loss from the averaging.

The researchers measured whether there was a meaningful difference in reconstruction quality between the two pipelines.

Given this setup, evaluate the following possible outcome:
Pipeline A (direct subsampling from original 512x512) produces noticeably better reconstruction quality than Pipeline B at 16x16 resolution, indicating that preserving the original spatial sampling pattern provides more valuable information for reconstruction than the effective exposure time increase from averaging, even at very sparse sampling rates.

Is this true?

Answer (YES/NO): NO